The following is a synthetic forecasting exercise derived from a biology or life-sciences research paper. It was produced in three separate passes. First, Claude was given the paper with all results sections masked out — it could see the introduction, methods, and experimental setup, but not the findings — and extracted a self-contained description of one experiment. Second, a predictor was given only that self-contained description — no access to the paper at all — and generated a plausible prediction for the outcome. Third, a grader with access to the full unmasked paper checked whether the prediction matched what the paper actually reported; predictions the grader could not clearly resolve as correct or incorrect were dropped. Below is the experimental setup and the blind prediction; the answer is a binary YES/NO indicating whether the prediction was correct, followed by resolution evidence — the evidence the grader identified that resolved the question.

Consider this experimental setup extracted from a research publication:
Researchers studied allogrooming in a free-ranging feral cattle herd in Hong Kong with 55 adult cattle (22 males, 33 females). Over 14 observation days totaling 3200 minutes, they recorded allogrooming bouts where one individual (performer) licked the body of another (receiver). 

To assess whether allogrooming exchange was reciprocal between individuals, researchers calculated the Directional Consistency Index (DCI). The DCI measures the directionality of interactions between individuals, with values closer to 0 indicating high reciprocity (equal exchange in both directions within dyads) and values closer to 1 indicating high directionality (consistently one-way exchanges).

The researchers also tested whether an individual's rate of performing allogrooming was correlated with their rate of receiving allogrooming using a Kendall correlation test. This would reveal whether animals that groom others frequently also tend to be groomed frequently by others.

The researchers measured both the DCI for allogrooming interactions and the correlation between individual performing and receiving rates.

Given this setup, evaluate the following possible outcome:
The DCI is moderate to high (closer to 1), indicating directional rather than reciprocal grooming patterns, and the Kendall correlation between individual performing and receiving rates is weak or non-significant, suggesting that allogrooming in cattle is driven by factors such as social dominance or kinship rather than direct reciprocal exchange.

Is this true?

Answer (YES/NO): YES